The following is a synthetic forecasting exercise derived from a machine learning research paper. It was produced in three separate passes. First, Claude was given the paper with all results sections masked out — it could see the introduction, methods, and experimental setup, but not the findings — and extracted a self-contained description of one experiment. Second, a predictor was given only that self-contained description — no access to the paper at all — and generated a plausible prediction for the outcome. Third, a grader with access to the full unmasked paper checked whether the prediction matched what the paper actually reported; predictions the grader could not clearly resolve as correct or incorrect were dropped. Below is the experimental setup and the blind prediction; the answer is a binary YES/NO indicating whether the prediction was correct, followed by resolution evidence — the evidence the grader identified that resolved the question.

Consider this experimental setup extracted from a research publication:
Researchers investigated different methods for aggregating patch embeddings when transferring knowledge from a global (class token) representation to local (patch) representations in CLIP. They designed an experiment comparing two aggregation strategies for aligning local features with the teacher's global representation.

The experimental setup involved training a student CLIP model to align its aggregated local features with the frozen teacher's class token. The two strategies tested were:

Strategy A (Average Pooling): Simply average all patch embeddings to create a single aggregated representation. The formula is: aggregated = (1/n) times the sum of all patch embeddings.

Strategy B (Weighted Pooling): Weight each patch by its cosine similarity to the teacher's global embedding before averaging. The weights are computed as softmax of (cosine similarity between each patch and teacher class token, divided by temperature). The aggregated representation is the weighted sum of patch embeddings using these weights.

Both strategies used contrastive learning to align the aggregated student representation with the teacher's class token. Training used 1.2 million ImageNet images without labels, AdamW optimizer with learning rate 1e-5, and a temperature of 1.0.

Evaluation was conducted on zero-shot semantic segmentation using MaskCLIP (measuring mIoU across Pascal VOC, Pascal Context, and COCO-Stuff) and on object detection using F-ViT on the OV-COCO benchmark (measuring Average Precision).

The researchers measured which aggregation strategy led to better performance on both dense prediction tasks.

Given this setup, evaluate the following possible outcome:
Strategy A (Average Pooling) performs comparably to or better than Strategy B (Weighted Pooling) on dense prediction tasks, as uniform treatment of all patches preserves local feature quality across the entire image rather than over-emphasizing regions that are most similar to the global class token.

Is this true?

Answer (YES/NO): NO